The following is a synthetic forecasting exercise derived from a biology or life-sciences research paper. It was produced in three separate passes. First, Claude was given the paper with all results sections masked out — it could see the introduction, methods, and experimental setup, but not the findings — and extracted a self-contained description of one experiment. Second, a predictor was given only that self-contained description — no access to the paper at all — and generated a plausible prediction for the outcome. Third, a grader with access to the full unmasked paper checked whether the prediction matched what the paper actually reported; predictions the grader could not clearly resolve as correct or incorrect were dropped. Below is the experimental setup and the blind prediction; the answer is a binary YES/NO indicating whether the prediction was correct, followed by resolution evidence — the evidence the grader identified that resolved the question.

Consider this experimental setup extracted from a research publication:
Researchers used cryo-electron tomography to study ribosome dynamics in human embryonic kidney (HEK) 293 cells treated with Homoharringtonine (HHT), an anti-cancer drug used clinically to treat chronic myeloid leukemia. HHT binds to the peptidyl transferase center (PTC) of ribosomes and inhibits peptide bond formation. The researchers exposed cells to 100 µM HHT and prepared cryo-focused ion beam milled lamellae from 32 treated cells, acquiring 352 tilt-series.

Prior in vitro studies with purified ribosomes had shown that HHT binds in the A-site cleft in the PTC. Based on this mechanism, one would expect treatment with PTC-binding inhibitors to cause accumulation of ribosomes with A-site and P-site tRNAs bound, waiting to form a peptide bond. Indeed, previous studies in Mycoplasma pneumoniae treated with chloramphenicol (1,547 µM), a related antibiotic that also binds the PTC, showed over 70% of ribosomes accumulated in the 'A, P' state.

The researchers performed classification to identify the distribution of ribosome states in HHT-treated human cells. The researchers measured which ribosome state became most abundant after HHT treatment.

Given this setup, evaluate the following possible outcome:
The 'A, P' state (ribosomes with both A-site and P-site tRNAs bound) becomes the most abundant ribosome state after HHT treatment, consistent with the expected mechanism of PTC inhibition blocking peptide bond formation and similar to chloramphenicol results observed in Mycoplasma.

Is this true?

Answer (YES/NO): NO